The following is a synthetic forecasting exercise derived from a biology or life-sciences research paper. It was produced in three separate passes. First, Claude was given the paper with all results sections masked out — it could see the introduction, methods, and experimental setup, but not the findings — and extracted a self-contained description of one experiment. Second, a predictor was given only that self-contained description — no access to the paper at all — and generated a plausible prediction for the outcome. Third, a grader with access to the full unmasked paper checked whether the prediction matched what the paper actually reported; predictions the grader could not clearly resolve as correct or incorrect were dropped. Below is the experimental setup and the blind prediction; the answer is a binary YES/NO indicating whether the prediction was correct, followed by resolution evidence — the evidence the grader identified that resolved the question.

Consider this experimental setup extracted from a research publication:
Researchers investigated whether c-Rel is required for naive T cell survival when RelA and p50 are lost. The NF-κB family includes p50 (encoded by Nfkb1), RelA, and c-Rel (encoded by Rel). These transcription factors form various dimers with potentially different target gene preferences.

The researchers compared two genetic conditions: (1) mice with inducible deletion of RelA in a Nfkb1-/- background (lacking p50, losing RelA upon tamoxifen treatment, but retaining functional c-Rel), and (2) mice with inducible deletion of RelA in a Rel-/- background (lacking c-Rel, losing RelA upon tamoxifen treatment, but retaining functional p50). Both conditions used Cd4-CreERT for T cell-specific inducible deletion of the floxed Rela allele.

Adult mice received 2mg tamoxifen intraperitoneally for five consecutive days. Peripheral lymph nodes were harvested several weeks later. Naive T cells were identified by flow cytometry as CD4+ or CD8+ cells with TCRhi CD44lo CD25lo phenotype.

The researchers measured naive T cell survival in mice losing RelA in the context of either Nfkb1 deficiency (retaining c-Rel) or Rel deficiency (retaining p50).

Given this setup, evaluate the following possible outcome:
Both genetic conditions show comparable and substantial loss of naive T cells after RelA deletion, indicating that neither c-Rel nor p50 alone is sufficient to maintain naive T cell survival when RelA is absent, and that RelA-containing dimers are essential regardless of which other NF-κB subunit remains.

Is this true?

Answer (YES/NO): YES